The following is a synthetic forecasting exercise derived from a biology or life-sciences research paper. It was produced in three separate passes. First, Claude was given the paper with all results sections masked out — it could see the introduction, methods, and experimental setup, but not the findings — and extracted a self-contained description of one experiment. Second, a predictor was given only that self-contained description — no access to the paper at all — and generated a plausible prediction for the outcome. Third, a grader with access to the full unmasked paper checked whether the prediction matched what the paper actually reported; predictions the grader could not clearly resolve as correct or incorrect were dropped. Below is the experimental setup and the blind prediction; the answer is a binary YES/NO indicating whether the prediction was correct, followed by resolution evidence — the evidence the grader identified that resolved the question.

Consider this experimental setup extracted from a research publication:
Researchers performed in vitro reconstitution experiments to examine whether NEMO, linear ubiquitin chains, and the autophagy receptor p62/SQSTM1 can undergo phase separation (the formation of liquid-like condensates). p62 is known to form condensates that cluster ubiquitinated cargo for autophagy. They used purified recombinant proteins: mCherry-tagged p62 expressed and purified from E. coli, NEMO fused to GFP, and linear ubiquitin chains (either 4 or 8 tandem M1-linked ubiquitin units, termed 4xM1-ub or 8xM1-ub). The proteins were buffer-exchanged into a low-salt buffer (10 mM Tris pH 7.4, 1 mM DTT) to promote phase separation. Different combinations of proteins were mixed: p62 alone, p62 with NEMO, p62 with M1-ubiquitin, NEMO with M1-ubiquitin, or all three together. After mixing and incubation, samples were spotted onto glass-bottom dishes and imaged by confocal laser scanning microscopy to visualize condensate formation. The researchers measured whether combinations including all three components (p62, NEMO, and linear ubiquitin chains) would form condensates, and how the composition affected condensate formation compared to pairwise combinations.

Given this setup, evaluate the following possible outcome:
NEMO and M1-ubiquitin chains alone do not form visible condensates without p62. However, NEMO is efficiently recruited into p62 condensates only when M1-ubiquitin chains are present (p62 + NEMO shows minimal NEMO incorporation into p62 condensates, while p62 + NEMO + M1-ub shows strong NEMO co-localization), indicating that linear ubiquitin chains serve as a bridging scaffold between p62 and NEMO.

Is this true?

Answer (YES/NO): NO